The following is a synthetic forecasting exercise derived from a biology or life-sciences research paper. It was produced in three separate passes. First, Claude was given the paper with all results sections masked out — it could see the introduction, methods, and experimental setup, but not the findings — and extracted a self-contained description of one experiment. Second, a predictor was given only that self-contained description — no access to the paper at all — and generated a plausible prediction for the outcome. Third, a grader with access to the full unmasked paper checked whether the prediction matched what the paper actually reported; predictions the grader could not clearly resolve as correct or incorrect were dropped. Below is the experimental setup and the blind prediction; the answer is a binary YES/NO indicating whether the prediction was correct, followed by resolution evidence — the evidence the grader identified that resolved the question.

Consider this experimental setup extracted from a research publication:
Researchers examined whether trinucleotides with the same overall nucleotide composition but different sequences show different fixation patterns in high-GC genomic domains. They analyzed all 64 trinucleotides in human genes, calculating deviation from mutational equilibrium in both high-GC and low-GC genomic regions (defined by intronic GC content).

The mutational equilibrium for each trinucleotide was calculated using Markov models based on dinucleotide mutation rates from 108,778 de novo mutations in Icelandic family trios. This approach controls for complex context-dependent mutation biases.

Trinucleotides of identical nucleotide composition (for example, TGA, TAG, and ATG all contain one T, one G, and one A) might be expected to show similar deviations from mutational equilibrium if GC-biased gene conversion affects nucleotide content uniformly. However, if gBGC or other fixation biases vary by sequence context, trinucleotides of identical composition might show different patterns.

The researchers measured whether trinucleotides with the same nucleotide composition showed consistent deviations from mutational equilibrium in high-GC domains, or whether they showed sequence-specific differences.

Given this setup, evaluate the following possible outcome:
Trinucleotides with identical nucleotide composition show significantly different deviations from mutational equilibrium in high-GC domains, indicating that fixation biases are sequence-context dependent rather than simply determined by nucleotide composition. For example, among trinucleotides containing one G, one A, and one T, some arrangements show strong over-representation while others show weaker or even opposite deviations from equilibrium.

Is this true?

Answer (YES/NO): YES